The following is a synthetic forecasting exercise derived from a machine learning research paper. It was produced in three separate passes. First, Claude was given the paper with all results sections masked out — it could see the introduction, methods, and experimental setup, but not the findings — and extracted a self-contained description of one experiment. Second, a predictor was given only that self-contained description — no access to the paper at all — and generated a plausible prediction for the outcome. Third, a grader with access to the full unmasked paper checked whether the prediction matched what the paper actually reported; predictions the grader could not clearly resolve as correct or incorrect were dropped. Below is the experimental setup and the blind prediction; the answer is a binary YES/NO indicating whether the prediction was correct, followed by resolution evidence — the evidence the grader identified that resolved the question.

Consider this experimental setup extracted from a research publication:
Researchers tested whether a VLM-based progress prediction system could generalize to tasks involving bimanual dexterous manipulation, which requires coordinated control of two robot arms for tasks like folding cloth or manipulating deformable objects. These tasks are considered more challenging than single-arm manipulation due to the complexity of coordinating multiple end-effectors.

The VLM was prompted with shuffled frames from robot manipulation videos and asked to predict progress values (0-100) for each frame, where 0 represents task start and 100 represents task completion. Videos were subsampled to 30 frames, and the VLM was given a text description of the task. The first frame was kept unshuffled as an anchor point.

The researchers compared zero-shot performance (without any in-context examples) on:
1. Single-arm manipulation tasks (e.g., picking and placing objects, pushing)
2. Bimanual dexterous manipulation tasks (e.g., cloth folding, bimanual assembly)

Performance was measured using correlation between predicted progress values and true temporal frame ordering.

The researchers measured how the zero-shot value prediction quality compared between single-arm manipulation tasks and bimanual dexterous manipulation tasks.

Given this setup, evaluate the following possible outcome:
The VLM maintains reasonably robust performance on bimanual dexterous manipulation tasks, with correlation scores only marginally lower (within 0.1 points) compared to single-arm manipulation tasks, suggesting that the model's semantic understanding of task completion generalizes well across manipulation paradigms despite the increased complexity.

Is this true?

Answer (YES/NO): NO